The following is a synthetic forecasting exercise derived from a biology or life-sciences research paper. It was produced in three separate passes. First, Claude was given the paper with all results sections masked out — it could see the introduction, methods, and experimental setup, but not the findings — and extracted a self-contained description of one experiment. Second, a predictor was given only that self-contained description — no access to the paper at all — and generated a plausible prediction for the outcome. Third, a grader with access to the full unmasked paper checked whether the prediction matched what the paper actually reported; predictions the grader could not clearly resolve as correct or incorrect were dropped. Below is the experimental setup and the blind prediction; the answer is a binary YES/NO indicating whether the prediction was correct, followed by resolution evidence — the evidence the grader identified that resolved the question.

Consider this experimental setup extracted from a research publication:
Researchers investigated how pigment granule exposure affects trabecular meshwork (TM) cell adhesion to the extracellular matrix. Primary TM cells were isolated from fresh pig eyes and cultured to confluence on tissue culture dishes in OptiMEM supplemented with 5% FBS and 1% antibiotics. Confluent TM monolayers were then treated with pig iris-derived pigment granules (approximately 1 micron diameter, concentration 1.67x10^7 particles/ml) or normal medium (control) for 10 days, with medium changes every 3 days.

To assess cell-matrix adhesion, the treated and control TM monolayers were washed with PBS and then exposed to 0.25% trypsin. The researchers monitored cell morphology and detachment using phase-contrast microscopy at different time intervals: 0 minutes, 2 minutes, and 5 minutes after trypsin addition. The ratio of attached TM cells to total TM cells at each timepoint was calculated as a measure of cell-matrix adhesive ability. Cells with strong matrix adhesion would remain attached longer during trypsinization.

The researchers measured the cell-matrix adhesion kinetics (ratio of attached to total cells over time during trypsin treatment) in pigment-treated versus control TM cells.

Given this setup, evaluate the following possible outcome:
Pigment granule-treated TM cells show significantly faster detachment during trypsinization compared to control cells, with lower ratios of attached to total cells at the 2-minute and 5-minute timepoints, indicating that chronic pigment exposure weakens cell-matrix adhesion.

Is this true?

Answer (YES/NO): YES